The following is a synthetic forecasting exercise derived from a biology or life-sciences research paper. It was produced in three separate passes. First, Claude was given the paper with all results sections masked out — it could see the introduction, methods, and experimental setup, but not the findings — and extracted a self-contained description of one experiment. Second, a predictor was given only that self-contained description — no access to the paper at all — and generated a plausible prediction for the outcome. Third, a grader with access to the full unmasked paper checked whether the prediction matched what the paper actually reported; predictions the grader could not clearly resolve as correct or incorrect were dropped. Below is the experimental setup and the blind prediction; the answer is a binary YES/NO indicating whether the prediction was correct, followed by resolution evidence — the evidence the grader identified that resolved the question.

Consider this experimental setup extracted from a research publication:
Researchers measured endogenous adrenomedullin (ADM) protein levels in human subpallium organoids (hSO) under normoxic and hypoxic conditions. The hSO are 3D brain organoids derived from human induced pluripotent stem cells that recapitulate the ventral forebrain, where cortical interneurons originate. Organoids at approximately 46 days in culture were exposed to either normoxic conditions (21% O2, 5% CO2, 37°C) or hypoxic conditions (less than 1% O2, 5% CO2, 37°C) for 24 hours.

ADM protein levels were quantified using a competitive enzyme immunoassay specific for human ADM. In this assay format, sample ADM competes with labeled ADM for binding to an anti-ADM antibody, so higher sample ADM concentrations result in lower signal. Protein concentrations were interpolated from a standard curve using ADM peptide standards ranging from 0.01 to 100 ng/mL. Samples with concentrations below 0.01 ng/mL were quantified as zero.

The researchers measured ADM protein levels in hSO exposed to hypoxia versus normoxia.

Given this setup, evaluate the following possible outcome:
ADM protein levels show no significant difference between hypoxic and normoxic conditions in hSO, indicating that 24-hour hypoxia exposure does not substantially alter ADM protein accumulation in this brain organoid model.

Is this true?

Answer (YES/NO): NO